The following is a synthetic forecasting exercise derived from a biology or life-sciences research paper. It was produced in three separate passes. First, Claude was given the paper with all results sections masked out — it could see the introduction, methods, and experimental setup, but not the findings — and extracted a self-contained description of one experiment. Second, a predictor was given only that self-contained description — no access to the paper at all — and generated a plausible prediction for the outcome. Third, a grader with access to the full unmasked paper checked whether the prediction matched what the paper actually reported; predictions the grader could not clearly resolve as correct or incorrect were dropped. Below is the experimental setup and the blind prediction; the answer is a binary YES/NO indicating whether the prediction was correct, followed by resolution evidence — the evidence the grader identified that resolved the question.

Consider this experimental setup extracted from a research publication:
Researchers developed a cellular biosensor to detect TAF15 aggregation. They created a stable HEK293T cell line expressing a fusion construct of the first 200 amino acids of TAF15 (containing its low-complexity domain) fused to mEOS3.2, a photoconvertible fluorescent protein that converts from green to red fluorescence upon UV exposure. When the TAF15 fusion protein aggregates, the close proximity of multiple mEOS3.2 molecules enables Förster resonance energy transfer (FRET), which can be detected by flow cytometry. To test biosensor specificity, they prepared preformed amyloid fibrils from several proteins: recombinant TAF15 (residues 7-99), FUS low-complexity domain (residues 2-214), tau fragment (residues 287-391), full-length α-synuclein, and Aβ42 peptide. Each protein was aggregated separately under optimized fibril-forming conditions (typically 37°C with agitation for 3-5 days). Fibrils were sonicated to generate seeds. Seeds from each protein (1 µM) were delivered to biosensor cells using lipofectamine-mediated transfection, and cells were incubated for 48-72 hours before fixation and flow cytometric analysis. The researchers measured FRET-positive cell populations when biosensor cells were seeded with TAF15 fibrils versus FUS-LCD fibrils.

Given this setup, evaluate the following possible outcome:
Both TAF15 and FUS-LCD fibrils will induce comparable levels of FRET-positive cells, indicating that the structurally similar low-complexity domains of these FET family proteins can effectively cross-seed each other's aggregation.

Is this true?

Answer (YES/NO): NO